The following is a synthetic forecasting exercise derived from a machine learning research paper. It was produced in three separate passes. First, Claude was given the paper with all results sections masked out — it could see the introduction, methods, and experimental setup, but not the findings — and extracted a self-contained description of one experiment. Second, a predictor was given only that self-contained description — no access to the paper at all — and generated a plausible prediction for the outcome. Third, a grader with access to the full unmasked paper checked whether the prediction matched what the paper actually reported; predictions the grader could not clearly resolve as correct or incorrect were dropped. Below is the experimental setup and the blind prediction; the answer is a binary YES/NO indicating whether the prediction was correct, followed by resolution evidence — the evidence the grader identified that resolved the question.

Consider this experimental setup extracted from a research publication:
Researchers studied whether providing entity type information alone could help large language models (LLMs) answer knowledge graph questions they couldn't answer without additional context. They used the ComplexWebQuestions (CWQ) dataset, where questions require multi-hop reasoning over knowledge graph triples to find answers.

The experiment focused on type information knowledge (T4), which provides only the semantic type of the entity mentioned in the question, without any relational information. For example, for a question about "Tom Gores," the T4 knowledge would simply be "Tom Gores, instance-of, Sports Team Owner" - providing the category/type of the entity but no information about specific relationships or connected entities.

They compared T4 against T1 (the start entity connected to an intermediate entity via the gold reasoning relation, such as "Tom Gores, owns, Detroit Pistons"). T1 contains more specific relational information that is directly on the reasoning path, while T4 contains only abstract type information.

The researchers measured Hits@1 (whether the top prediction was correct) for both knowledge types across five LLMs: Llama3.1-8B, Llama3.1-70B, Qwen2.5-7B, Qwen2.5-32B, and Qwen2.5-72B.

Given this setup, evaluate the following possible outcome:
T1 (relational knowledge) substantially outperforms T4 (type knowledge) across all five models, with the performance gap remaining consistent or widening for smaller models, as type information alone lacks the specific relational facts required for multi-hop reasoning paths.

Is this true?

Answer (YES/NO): NO